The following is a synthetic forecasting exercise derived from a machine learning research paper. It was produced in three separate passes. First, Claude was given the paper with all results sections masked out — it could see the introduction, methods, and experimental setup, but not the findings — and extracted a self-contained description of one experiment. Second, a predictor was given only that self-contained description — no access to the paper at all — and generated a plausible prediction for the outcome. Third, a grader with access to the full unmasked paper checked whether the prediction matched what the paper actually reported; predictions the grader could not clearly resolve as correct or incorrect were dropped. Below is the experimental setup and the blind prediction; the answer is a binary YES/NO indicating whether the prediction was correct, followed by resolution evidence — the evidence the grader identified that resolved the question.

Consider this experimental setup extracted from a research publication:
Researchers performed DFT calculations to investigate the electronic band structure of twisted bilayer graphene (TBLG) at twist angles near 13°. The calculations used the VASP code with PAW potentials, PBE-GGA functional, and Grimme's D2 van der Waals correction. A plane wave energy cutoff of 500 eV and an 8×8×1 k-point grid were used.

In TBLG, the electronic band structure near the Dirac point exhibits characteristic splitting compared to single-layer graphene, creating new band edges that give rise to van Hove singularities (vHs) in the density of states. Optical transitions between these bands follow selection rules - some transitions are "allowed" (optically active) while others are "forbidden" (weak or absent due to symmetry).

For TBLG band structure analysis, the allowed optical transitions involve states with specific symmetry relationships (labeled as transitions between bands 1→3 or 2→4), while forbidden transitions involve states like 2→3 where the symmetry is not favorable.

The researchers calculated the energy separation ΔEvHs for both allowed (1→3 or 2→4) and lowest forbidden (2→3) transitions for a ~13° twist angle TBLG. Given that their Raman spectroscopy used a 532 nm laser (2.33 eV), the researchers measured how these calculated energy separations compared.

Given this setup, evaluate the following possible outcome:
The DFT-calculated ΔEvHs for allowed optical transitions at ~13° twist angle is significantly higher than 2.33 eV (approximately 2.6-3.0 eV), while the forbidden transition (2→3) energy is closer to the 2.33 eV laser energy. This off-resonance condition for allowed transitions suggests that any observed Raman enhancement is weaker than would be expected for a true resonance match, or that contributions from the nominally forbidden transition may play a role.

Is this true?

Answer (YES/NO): NO